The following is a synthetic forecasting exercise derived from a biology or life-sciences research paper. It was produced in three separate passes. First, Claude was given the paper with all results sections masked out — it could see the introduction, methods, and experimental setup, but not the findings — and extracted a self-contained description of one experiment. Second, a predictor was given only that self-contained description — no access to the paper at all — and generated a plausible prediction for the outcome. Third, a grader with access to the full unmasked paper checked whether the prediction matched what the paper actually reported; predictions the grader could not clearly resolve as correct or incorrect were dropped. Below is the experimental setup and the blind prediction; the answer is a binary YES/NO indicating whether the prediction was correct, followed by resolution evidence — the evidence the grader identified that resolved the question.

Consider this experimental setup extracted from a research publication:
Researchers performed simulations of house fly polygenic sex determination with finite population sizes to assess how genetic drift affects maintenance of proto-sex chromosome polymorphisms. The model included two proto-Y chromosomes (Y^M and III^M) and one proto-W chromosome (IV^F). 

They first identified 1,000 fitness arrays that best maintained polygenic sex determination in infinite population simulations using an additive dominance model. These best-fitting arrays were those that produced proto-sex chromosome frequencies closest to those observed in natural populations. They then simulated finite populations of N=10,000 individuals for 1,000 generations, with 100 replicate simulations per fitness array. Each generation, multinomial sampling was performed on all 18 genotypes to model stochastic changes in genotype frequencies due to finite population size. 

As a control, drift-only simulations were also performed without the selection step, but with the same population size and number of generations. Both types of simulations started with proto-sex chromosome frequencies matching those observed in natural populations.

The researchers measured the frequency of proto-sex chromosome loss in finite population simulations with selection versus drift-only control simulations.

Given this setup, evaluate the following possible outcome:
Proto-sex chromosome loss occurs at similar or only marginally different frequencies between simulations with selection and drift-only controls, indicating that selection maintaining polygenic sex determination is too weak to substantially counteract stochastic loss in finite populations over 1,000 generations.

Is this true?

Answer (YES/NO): NO